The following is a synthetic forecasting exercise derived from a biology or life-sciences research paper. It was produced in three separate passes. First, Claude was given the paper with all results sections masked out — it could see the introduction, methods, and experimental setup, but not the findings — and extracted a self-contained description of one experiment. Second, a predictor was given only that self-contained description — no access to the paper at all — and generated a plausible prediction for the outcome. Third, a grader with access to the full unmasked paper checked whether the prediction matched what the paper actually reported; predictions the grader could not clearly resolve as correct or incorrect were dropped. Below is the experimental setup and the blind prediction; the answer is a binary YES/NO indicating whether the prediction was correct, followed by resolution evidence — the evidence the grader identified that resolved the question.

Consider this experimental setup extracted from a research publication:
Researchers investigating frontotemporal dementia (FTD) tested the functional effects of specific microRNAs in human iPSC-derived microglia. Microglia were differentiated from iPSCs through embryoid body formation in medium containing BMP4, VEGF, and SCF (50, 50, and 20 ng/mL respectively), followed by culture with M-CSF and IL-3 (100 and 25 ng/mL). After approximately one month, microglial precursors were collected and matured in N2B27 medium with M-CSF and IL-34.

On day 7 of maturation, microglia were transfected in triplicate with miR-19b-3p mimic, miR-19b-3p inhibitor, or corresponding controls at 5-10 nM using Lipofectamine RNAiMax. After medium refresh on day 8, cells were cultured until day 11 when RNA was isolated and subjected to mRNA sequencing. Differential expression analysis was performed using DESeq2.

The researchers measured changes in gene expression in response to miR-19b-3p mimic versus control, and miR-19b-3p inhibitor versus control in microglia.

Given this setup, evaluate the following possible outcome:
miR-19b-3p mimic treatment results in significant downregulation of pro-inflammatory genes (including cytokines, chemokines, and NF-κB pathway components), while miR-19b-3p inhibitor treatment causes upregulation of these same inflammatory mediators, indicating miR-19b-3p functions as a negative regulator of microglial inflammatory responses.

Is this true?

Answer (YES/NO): NO